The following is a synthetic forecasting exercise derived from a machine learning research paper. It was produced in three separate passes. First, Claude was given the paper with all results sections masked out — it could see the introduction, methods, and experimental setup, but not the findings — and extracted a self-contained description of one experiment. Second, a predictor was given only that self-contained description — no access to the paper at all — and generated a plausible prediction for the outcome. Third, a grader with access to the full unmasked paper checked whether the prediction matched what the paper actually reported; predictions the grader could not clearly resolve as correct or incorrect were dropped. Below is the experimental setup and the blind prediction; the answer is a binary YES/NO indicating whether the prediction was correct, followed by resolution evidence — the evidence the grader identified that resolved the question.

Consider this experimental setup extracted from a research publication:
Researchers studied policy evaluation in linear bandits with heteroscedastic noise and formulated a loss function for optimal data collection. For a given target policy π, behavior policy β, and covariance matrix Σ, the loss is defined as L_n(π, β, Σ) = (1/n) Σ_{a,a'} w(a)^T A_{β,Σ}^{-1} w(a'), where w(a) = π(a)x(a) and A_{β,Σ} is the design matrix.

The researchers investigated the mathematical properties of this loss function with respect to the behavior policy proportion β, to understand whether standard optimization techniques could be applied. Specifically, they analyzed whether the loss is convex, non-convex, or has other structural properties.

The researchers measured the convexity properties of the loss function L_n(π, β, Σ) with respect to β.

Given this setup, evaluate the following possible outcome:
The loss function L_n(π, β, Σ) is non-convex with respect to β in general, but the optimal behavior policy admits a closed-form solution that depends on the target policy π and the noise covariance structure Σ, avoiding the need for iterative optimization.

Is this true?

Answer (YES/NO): NO